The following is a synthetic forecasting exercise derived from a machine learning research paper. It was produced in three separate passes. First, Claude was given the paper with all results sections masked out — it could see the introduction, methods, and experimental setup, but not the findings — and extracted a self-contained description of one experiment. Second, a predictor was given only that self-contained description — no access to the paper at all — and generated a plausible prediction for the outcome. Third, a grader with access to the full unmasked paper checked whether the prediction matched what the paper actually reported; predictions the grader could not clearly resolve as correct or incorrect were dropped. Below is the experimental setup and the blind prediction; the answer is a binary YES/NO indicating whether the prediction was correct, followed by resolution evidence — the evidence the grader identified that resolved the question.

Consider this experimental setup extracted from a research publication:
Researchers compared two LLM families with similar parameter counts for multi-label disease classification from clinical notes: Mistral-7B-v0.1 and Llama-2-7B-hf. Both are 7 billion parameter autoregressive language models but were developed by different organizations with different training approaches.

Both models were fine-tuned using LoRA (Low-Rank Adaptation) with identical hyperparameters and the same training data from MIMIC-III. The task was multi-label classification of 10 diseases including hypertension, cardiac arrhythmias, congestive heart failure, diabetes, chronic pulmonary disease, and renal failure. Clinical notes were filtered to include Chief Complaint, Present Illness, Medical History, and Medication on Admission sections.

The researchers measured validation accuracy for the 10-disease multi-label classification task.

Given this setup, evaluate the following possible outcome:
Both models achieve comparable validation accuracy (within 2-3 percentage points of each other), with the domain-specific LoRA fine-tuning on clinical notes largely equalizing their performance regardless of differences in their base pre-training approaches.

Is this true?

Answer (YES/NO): YES